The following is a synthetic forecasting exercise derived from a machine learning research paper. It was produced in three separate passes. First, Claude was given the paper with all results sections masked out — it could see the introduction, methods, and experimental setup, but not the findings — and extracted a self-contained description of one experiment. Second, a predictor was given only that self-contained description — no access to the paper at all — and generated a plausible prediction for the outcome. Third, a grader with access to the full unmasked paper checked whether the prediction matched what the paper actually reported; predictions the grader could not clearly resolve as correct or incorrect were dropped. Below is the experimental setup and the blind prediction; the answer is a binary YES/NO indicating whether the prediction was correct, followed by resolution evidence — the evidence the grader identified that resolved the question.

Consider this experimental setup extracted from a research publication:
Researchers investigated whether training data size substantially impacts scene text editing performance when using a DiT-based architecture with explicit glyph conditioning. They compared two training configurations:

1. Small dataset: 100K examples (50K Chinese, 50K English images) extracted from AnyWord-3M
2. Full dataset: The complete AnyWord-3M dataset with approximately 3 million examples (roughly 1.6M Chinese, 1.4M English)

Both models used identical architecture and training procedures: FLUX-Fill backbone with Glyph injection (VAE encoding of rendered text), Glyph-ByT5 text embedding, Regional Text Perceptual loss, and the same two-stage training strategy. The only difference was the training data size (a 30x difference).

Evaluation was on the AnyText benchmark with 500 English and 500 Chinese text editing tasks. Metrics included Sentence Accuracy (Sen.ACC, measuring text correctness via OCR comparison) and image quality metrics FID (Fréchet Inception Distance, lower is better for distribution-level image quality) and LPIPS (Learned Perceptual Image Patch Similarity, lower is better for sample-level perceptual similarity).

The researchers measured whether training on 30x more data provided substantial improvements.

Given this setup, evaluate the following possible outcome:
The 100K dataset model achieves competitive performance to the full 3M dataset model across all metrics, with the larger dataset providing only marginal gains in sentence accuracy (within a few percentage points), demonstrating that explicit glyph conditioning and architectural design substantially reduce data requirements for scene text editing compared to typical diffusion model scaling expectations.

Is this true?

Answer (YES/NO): NO